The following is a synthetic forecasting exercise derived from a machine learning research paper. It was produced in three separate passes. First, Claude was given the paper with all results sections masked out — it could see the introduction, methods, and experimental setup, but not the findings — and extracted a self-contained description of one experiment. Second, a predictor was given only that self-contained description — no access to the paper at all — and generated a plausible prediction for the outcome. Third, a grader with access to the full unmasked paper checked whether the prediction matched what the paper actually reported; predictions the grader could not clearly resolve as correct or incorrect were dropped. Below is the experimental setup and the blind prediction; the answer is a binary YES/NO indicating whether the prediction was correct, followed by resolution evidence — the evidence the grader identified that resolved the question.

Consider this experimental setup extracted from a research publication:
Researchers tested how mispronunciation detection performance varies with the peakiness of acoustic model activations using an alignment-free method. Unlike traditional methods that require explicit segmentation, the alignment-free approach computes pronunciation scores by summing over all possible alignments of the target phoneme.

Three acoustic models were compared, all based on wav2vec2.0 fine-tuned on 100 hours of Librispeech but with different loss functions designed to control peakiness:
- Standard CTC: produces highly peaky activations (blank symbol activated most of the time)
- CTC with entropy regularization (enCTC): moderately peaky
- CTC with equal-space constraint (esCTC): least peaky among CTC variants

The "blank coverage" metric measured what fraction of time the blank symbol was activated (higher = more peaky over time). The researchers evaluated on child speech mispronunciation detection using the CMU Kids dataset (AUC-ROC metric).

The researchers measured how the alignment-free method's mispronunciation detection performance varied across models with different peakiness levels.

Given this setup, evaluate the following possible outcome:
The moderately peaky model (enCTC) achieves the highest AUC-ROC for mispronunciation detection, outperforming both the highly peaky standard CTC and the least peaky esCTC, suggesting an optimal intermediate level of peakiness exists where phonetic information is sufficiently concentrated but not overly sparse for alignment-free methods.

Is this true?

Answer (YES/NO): NO